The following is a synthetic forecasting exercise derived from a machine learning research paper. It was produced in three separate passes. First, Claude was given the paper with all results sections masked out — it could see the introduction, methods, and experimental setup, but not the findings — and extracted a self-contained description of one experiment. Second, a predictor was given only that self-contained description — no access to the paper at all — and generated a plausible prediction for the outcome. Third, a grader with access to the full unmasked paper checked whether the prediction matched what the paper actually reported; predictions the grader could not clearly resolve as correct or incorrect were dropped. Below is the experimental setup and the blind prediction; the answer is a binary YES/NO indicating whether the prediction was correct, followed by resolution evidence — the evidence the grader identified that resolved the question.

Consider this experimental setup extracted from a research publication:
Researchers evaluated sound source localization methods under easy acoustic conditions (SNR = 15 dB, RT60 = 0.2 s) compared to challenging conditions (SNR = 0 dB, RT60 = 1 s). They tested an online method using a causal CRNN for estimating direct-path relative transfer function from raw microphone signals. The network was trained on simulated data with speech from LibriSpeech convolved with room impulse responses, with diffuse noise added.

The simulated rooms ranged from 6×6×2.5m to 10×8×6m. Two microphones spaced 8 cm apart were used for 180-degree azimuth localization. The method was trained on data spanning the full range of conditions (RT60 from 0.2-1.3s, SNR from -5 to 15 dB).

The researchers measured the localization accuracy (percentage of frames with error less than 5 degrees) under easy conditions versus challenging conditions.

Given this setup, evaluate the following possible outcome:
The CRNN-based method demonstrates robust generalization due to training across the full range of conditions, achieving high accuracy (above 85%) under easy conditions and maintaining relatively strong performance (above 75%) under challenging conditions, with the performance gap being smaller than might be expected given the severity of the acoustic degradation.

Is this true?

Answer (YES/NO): YES